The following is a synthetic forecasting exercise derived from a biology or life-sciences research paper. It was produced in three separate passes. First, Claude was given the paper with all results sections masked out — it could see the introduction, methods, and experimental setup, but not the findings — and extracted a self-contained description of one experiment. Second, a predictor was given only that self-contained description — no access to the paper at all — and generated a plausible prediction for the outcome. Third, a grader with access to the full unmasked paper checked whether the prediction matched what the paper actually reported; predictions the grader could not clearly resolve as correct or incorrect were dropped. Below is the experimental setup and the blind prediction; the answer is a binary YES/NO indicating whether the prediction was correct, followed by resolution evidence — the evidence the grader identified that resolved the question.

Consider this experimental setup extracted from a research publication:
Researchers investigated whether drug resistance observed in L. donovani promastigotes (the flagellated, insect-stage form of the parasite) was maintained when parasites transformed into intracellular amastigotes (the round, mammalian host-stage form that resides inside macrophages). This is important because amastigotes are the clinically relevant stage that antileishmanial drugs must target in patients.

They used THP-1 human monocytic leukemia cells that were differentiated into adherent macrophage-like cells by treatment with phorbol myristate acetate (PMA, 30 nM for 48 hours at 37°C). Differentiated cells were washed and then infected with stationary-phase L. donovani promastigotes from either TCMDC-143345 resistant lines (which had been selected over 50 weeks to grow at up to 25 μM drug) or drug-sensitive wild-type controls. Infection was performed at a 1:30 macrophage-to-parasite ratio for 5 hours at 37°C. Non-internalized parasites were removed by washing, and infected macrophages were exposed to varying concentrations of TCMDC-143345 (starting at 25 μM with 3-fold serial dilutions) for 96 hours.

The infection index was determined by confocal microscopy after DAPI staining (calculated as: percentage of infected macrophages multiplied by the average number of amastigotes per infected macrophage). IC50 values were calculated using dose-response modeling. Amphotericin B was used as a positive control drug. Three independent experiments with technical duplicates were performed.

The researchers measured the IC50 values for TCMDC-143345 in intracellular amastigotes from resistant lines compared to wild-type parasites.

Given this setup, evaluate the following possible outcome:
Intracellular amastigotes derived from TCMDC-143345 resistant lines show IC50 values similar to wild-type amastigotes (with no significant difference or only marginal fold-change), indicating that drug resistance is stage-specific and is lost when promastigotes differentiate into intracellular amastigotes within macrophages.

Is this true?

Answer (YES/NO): NO